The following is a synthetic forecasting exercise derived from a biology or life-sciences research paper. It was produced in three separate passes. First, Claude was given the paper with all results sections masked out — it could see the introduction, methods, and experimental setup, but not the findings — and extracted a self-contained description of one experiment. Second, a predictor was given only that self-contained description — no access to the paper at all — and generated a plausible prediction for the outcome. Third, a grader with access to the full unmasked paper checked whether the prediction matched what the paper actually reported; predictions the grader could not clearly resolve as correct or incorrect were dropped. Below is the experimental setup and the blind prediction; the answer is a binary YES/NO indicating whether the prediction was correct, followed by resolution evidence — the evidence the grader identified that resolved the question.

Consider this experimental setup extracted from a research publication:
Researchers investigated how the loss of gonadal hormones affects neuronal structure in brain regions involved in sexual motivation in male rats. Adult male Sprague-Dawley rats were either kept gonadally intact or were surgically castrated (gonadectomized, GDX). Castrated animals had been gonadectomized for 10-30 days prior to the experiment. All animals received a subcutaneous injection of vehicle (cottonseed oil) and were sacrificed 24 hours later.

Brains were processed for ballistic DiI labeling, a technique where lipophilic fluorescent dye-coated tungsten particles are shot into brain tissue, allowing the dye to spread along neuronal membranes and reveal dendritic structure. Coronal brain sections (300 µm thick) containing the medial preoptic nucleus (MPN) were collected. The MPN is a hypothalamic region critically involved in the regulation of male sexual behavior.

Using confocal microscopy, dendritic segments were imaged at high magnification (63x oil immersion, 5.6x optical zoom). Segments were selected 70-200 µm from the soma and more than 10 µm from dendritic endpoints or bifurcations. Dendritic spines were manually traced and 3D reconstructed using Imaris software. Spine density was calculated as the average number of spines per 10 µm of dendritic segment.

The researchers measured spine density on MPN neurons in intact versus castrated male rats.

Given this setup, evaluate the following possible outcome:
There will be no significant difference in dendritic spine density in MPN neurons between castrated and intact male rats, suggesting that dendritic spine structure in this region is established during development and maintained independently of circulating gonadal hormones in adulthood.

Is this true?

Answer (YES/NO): NO